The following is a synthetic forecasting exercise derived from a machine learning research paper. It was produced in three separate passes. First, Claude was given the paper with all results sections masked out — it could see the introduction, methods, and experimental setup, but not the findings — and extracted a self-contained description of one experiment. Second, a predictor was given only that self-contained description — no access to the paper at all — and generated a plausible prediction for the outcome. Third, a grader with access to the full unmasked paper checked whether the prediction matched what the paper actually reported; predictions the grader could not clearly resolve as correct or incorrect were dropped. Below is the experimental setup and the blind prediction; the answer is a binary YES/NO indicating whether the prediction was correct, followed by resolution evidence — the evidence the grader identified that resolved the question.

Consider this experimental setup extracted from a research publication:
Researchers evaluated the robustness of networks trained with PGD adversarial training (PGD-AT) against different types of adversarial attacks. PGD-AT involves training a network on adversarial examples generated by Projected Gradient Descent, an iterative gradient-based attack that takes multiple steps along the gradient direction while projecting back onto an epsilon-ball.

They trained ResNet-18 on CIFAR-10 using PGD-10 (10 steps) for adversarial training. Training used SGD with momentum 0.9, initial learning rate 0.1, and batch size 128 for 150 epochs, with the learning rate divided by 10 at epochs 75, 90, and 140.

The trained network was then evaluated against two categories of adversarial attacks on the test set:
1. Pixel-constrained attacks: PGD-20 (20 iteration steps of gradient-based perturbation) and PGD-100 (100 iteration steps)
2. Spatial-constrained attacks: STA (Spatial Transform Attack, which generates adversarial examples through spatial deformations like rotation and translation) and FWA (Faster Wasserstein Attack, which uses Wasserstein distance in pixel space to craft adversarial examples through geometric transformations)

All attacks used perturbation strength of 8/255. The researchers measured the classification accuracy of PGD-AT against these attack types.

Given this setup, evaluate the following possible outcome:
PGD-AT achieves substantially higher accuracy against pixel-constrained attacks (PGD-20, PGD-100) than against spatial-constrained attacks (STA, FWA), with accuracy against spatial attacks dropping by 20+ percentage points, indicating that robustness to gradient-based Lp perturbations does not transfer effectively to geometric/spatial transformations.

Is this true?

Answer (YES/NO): YES